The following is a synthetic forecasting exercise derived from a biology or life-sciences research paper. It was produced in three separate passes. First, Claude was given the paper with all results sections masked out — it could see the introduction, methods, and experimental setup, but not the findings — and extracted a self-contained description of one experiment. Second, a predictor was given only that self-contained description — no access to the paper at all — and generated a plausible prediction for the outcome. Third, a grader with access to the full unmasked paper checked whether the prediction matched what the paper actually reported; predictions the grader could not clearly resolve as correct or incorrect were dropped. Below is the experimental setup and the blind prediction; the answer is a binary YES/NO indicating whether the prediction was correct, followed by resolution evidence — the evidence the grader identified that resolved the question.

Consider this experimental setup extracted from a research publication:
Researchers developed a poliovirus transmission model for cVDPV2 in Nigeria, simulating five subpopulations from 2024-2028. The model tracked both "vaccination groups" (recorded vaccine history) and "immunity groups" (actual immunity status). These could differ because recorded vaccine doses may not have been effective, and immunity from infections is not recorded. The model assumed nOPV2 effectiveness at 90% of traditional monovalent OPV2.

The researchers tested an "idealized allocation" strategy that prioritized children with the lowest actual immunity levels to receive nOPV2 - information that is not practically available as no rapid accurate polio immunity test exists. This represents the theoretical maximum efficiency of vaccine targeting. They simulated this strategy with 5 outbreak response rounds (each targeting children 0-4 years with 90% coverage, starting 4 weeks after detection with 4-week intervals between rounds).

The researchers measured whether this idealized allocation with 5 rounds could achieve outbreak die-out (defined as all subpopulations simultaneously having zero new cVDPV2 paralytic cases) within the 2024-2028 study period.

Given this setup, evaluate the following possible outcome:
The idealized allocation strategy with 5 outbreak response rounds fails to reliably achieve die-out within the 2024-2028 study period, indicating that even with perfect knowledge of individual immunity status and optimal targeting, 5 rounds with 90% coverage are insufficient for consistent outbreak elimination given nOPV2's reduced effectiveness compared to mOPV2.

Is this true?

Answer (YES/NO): NO